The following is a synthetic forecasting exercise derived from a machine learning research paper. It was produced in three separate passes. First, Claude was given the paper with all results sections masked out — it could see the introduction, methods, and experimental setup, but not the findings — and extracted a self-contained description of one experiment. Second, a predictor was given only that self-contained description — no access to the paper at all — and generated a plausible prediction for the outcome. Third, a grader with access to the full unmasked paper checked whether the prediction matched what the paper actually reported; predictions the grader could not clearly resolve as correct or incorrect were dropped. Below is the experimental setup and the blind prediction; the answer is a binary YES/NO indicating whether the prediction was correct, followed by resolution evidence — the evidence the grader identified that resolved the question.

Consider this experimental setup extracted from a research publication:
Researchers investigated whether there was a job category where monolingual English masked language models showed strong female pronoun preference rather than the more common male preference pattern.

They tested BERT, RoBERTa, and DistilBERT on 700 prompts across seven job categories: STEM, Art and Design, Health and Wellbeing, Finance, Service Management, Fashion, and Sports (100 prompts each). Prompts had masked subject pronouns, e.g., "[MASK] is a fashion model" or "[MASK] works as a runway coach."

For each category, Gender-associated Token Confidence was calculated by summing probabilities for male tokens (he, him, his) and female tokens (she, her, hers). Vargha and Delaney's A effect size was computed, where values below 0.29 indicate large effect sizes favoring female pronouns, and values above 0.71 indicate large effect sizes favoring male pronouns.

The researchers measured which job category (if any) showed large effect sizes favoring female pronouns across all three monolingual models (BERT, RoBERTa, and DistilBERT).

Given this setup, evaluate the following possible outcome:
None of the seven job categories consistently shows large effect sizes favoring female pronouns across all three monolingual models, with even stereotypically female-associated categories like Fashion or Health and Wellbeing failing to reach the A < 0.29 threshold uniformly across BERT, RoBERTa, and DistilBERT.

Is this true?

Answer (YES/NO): NO